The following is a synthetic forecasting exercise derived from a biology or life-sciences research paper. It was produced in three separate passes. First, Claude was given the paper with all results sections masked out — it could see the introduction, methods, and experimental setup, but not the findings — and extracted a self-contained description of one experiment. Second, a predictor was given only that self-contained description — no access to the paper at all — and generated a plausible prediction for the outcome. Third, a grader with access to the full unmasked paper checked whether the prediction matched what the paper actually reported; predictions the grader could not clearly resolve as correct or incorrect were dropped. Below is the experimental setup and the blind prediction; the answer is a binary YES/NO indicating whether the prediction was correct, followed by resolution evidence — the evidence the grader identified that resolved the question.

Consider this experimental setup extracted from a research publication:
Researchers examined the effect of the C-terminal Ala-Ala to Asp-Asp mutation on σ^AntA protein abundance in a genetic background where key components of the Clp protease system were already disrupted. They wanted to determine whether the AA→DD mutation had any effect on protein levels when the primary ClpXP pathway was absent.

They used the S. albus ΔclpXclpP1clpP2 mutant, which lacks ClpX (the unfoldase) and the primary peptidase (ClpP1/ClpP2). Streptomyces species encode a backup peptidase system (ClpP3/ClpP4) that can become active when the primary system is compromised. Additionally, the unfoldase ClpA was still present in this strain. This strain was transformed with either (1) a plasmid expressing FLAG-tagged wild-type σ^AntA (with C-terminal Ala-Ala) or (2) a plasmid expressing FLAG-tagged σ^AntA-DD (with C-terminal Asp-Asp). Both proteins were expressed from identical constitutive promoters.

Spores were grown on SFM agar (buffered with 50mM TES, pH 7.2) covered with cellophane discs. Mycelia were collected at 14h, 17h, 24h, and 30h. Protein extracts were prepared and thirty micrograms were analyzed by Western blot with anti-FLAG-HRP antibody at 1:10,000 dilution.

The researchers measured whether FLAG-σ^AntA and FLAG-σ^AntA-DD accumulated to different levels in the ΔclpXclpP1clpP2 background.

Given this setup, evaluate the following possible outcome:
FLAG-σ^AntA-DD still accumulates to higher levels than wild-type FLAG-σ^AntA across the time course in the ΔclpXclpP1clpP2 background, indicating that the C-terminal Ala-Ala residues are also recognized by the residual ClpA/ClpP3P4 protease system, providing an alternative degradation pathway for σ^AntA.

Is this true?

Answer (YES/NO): YES